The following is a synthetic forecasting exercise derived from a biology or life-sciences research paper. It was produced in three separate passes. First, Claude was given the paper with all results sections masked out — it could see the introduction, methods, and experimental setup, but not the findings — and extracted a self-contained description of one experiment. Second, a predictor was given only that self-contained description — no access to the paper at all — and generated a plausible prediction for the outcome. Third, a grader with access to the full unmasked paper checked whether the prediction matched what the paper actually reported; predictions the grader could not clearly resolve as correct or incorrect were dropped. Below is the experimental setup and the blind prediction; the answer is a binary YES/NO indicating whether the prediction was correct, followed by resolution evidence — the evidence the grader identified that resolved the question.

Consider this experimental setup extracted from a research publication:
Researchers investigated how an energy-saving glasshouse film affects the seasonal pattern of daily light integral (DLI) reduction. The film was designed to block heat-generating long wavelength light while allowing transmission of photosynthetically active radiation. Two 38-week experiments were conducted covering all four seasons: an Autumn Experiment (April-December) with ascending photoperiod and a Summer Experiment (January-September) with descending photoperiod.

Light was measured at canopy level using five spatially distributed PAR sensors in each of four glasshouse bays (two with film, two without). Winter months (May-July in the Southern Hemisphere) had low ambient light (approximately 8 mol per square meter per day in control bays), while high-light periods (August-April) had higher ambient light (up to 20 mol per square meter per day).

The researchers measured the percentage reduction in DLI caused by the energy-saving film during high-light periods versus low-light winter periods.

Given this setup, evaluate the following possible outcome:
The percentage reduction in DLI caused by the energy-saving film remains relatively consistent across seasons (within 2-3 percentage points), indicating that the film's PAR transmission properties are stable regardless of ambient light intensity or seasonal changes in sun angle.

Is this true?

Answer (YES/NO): NO